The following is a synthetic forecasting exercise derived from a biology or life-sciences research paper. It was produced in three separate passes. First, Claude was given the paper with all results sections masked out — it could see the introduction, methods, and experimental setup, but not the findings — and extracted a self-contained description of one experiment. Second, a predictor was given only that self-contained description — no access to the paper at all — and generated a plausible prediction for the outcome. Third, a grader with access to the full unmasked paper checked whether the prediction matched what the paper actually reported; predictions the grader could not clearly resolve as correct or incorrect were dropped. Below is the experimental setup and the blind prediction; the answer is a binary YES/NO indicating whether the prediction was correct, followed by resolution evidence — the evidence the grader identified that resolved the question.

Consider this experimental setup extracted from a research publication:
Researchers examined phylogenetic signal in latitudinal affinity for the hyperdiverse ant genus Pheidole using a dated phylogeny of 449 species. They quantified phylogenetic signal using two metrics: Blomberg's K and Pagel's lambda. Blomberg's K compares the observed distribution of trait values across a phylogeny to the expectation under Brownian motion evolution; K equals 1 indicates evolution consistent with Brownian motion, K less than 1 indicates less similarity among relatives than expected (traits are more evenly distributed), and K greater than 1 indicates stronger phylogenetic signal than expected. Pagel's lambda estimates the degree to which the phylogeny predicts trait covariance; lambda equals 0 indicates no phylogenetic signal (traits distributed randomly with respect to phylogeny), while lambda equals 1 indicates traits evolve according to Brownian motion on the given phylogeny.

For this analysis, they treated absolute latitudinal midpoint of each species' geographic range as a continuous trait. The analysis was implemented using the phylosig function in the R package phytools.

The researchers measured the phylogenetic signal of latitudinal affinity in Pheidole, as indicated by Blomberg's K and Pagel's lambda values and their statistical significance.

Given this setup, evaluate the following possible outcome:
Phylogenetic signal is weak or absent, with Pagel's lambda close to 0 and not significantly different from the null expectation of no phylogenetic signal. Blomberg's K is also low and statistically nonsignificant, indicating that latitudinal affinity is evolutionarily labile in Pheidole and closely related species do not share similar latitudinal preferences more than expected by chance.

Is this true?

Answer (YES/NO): NO